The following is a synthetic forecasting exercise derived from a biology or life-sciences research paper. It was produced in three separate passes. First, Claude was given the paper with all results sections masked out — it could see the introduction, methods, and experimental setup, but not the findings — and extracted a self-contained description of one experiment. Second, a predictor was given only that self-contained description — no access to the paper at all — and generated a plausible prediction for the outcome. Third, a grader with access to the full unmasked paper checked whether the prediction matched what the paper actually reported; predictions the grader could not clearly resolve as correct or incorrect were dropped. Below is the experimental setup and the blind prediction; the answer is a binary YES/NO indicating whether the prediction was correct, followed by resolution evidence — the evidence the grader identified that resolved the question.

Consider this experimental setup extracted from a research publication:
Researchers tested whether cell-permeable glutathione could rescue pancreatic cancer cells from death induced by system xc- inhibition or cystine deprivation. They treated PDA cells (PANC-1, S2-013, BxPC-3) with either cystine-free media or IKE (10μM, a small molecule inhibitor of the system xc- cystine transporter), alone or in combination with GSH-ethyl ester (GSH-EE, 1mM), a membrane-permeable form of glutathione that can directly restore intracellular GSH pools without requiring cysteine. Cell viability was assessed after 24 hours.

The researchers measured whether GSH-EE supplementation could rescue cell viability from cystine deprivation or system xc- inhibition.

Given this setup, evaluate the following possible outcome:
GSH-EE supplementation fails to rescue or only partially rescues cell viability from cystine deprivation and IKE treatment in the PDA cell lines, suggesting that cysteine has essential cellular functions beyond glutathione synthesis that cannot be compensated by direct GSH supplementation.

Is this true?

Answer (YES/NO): NO